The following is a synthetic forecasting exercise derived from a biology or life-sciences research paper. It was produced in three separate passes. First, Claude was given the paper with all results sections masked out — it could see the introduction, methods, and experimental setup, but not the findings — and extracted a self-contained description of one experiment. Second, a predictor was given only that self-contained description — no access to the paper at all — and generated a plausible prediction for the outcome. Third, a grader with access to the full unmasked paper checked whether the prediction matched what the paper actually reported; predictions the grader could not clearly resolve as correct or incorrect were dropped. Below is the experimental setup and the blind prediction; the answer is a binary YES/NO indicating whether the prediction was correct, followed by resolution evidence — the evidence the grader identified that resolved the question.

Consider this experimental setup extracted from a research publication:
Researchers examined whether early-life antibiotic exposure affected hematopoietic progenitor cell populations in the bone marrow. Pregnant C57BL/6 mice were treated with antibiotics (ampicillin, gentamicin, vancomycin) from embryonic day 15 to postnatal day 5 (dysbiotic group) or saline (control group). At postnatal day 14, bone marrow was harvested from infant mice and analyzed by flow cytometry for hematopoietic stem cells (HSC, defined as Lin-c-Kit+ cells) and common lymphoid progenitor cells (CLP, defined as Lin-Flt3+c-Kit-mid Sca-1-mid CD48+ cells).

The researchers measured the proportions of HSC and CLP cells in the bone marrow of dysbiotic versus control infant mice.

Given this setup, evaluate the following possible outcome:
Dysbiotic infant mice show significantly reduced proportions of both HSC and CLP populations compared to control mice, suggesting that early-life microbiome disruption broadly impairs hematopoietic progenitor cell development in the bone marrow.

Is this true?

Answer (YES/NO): NO